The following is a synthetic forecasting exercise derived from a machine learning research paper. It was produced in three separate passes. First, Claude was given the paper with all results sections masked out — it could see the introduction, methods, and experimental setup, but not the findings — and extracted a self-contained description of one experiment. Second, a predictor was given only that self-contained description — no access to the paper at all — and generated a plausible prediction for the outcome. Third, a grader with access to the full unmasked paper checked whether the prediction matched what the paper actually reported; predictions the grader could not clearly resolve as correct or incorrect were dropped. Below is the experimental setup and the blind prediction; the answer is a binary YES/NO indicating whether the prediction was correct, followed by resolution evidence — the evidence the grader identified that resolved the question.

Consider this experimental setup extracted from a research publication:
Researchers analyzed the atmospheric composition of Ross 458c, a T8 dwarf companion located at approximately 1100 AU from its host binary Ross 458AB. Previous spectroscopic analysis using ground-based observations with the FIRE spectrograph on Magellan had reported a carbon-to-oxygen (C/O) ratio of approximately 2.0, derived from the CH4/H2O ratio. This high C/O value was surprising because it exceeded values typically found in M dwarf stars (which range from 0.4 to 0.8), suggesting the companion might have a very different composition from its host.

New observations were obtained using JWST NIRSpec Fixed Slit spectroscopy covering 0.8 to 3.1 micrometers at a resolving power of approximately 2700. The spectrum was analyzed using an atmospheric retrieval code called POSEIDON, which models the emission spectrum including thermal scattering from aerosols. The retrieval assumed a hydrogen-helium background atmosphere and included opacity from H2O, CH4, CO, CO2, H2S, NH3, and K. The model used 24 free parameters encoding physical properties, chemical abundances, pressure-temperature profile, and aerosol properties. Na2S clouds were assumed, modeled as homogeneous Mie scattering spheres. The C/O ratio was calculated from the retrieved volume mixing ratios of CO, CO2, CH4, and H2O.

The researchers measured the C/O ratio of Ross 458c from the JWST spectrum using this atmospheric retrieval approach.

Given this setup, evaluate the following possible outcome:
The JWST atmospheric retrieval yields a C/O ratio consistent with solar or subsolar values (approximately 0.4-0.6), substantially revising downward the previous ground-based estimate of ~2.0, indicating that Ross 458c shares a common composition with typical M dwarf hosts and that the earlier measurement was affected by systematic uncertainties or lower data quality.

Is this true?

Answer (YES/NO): NO